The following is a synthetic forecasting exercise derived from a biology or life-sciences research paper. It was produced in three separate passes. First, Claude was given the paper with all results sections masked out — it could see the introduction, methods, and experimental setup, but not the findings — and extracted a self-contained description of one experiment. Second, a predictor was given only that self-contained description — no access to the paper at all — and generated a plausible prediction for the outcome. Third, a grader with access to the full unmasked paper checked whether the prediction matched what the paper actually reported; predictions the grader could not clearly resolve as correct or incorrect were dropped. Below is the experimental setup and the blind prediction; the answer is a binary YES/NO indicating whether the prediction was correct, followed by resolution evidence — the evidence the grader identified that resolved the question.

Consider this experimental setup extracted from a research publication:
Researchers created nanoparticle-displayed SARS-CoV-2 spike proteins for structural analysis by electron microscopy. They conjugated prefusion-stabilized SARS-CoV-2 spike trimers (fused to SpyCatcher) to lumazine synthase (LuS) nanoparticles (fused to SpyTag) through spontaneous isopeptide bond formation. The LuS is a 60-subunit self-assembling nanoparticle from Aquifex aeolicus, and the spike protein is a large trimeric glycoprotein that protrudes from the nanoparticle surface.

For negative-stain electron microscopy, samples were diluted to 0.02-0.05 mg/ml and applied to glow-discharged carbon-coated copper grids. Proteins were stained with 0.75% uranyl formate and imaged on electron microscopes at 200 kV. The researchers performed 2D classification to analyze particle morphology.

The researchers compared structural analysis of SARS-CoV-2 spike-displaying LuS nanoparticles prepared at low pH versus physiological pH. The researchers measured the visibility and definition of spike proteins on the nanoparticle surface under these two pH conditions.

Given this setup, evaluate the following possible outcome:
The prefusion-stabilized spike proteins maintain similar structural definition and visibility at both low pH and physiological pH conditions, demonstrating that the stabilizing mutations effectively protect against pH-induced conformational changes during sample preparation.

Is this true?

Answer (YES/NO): NO